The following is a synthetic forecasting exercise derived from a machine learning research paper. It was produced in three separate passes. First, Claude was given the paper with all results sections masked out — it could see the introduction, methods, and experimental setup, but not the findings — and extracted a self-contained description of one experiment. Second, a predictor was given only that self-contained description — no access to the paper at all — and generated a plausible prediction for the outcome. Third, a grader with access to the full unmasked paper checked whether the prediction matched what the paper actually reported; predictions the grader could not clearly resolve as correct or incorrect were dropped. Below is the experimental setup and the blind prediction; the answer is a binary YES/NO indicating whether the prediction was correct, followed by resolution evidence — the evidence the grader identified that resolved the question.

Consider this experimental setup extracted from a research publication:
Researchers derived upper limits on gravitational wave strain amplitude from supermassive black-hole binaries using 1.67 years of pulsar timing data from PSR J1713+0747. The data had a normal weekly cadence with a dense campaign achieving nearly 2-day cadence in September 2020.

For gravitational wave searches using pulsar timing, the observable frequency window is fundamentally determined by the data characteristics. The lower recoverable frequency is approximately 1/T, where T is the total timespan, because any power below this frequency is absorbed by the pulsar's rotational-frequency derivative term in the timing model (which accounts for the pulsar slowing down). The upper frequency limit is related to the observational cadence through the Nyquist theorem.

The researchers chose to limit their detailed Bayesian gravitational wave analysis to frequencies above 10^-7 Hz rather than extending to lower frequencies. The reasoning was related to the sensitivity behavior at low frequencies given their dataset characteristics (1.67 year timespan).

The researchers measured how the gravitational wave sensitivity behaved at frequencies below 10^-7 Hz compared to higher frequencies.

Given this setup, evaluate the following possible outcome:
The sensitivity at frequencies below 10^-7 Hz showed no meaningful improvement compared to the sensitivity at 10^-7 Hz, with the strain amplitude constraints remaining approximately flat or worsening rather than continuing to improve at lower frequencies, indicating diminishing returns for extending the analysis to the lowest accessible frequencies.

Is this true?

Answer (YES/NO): YES